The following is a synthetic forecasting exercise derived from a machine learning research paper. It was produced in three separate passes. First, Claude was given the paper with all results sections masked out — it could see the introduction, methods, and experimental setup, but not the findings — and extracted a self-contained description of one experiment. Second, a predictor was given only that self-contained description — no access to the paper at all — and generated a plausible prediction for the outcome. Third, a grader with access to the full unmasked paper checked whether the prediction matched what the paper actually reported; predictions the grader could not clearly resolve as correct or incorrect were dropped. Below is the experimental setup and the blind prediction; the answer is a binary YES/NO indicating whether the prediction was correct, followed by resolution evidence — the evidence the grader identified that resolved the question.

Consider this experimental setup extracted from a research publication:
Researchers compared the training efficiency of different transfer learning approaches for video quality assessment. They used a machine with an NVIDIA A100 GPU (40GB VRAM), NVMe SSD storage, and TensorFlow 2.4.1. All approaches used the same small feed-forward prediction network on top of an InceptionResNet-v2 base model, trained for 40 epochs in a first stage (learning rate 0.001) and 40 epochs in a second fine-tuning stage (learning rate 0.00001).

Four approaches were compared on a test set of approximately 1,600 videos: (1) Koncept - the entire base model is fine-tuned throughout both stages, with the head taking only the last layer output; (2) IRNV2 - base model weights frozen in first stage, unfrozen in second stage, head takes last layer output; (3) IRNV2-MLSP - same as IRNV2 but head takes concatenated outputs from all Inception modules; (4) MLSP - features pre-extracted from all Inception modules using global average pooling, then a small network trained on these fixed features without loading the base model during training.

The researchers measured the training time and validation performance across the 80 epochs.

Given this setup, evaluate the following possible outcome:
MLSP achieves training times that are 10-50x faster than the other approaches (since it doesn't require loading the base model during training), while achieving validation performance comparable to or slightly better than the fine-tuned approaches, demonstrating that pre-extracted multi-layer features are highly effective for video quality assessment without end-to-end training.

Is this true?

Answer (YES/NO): NO